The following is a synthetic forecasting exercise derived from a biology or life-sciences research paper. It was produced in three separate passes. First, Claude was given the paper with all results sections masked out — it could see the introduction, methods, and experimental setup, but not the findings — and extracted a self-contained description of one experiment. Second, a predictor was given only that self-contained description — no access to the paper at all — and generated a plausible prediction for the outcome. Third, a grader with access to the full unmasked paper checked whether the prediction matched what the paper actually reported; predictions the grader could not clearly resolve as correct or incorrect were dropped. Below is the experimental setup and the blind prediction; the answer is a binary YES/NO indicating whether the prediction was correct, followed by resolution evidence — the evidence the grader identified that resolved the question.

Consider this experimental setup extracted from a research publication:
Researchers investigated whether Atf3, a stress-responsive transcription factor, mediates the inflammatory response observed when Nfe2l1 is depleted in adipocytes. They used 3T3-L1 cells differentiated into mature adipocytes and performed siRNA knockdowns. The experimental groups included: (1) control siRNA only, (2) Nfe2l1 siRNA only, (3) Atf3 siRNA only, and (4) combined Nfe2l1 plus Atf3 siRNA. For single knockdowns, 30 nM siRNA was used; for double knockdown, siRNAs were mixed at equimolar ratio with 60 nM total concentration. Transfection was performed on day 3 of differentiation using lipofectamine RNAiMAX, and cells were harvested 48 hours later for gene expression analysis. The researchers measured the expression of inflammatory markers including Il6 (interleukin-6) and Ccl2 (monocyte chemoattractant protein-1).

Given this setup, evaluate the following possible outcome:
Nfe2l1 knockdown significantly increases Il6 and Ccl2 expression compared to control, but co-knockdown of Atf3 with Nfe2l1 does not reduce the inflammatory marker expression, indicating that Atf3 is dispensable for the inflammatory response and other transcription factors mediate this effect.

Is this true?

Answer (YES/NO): NO